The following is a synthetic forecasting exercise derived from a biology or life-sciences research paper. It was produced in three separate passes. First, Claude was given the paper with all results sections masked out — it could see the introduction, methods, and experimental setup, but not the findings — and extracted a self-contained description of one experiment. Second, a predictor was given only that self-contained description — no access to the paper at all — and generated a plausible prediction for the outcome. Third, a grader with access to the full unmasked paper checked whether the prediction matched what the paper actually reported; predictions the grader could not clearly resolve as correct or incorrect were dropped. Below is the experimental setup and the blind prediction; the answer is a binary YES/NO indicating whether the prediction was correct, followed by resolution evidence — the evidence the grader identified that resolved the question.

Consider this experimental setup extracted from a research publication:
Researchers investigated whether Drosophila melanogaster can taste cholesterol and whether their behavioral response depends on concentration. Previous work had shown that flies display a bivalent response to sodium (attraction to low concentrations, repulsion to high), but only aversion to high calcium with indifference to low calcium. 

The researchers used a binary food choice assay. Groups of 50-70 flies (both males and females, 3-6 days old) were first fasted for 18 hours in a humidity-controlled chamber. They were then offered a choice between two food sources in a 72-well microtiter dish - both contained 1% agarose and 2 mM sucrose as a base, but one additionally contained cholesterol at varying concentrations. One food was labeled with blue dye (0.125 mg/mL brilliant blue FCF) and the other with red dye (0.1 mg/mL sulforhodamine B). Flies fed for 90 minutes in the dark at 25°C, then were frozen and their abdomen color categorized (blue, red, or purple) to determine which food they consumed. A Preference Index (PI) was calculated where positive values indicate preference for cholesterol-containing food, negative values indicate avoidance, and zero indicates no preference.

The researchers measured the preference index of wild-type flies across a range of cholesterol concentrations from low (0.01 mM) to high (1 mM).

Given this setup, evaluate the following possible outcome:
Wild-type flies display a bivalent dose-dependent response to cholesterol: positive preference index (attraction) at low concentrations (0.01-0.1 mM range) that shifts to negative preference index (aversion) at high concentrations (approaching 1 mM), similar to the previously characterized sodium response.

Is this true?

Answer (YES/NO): NO